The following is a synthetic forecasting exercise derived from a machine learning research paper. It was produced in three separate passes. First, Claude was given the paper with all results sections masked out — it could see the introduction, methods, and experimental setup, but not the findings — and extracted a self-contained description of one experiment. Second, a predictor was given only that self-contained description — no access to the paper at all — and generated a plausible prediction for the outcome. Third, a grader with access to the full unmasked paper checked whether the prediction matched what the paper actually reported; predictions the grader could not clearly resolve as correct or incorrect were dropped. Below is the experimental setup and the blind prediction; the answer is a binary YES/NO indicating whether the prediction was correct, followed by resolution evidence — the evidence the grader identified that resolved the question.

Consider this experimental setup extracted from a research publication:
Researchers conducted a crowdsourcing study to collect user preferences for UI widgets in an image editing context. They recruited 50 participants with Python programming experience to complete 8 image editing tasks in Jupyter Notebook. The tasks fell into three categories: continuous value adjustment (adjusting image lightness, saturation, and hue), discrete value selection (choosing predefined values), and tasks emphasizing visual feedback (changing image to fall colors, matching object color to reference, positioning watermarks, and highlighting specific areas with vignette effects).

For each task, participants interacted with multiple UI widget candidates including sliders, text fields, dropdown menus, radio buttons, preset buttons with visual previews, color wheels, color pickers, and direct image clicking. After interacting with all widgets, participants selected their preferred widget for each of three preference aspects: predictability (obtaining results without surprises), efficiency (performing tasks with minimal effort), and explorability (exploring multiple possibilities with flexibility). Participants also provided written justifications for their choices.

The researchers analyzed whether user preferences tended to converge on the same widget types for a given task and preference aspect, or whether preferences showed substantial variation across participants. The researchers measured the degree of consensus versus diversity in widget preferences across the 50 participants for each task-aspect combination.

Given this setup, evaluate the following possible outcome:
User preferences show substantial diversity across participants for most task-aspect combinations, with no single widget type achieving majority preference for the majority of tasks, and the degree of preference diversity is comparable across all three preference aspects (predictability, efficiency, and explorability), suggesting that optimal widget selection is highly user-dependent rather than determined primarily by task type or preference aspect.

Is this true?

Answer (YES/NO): NO